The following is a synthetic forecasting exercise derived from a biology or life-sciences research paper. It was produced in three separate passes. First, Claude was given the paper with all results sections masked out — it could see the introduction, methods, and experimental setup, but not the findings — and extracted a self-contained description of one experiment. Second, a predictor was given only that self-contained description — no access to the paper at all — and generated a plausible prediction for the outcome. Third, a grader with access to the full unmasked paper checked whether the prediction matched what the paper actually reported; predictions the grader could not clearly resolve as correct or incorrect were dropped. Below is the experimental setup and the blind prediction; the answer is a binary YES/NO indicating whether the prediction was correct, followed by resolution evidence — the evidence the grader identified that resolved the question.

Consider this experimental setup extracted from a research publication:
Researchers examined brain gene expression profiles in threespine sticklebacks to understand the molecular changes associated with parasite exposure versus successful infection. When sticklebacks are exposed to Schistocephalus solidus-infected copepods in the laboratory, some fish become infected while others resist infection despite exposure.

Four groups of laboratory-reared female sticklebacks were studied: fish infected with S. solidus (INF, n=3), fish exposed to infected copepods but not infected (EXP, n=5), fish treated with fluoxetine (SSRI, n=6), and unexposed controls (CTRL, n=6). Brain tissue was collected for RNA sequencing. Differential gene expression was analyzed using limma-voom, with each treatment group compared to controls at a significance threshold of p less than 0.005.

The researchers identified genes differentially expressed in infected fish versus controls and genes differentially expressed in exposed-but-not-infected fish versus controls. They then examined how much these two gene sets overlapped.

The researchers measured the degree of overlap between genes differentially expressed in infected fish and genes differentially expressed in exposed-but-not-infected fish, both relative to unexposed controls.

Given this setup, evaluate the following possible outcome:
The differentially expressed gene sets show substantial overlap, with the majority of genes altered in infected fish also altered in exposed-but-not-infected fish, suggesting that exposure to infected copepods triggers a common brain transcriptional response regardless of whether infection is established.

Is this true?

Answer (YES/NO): NO